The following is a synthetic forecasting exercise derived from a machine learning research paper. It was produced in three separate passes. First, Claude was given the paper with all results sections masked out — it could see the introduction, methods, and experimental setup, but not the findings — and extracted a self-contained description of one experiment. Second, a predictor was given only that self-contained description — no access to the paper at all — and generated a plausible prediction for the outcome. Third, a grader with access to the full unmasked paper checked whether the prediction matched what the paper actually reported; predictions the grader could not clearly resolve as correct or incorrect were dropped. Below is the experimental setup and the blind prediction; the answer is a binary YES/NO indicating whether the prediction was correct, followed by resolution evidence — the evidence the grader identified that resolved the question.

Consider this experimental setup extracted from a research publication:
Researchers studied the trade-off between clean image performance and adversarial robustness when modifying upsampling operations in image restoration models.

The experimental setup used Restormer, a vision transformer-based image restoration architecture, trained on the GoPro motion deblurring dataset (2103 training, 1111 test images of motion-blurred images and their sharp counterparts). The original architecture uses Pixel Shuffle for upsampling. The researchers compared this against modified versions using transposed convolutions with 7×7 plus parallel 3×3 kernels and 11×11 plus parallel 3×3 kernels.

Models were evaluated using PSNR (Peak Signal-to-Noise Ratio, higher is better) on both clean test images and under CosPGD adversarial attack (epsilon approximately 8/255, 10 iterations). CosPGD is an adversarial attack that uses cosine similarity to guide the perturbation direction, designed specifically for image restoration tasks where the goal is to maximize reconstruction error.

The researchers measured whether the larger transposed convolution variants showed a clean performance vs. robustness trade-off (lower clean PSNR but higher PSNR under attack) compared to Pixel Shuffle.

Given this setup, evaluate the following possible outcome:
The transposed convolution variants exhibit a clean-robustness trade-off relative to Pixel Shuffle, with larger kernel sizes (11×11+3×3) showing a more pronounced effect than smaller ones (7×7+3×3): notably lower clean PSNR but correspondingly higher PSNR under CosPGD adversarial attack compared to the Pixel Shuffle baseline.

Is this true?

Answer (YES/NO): NO